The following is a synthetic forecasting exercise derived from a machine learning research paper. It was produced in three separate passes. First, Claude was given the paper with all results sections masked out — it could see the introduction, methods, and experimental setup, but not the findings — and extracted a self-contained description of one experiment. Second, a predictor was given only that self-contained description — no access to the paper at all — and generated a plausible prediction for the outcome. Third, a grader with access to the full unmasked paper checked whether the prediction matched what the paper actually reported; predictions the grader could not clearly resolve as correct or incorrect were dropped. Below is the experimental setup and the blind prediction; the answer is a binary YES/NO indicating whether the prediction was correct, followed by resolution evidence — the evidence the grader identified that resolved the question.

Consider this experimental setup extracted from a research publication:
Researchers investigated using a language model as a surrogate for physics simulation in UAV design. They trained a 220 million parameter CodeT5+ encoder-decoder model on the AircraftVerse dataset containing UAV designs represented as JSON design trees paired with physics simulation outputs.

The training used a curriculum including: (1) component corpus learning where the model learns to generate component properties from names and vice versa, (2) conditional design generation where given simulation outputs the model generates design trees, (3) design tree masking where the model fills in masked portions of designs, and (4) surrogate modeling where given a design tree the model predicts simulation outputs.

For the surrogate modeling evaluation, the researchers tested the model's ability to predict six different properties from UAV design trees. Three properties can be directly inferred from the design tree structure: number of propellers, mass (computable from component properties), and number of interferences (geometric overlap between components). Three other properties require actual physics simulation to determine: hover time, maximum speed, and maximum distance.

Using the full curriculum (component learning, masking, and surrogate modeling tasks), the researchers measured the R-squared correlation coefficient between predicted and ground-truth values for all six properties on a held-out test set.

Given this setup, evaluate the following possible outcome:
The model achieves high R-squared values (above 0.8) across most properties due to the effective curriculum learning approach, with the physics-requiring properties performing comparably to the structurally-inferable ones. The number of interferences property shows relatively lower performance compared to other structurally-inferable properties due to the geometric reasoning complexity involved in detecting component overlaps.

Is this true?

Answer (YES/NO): NO